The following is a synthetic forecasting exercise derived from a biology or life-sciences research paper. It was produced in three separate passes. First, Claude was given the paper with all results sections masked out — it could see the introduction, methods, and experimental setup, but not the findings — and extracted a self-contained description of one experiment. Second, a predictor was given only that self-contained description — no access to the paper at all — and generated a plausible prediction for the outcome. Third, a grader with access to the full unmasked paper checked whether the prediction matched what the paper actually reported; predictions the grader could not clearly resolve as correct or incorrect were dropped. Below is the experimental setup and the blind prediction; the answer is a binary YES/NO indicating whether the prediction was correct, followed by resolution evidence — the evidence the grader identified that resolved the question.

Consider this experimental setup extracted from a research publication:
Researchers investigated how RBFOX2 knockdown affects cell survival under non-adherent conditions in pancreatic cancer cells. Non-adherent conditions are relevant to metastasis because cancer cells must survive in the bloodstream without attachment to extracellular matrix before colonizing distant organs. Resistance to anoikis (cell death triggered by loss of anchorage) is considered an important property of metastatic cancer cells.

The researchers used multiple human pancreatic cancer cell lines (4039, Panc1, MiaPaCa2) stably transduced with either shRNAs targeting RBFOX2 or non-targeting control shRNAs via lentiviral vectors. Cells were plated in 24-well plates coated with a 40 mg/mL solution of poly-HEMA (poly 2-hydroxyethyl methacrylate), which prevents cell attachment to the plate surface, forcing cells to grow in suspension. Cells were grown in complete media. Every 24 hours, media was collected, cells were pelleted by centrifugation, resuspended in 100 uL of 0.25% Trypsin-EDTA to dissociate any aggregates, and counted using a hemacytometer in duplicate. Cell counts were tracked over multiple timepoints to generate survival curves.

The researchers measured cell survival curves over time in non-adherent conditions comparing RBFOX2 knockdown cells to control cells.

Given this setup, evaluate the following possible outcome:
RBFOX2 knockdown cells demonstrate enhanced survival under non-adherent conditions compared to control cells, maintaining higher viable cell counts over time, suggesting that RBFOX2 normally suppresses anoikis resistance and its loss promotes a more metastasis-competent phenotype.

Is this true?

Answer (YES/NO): YES